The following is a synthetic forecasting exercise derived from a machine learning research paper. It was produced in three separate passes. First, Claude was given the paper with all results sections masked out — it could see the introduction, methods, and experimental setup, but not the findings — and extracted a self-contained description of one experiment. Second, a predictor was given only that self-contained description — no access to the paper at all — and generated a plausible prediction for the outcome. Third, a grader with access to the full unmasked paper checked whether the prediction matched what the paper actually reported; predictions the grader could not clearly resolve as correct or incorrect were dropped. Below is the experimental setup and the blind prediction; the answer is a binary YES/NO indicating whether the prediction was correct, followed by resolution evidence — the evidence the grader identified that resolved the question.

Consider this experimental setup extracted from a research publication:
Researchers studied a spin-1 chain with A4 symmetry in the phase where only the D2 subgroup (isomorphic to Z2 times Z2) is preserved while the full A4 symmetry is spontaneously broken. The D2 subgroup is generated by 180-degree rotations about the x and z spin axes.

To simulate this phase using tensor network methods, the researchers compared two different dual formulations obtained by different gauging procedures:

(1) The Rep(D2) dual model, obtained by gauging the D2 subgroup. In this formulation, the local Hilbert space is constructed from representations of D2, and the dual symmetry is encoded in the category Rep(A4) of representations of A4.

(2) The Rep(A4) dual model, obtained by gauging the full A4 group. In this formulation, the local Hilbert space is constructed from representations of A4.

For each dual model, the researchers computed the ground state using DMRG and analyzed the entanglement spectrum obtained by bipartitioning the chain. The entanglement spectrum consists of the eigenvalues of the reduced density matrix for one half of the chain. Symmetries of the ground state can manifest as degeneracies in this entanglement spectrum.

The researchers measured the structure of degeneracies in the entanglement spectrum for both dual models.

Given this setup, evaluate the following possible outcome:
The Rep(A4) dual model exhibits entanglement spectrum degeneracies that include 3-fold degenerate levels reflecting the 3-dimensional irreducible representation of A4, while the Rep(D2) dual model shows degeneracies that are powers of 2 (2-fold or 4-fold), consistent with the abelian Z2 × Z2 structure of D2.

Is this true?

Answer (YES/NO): NO